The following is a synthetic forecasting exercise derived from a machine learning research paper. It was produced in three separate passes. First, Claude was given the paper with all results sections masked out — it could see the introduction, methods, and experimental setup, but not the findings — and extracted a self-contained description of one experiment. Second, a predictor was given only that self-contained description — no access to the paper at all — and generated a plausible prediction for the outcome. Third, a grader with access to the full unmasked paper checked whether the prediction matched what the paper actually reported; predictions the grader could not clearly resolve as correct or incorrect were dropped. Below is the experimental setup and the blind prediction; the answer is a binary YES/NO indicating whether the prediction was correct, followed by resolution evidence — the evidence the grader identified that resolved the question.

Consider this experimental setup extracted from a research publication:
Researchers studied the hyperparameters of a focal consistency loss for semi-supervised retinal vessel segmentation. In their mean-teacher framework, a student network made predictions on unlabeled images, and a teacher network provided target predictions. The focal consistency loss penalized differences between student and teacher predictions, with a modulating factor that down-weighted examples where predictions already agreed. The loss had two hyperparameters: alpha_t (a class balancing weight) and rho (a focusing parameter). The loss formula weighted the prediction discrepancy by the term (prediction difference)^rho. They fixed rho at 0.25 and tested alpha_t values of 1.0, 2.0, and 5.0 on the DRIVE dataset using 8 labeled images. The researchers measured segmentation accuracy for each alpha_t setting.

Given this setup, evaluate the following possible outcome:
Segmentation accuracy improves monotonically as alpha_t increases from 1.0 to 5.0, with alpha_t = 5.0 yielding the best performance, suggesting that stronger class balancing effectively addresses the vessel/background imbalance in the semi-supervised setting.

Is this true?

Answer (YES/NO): NO